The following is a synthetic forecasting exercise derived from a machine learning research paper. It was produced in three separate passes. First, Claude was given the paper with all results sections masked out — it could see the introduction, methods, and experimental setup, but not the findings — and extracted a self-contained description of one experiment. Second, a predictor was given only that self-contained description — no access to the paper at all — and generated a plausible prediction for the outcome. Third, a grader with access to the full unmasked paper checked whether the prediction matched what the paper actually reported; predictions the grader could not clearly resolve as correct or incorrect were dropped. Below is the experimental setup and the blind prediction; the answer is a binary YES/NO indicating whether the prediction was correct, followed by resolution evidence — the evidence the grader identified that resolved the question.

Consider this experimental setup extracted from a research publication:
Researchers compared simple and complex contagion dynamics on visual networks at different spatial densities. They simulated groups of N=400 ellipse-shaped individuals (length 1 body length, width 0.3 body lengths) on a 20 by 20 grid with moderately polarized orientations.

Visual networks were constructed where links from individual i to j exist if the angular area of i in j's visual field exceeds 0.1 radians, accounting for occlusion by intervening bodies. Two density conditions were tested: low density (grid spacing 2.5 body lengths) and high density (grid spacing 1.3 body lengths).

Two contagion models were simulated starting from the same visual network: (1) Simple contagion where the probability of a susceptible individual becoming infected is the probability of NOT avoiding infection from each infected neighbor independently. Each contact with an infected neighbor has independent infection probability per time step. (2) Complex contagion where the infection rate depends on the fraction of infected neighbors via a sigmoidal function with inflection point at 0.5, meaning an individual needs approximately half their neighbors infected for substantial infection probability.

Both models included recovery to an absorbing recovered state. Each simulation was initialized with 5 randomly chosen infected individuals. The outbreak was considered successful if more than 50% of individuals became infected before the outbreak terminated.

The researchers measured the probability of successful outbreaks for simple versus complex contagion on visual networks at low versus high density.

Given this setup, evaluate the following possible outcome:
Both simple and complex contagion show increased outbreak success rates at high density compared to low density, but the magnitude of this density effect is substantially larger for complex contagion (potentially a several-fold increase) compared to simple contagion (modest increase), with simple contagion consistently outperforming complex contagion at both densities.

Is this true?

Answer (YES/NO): NO